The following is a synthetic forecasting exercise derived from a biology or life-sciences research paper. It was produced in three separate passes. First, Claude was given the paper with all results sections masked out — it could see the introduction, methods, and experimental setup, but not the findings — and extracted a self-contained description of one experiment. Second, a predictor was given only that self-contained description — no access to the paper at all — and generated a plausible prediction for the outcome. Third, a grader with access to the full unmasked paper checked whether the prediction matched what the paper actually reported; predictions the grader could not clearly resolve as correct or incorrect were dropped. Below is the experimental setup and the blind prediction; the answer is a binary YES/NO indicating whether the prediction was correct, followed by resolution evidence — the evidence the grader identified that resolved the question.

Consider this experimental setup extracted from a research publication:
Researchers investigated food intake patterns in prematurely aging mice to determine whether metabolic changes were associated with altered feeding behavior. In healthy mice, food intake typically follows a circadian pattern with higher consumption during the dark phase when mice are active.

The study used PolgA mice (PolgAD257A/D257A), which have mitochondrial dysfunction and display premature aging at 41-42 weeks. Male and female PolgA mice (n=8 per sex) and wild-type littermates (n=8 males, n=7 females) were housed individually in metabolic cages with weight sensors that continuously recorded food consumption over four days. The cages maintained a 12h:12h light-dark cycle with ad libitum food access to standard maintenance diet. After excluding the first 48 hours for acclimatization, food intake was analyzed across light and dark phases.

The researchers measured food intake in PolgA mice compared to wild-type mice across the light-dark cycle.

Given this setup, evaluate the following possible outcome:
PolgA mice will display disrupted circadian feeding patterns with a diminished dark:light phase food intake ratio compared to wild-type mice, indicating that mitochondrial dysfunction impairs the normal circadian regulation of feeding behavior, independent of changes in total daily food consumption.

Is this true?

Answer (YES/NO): NO